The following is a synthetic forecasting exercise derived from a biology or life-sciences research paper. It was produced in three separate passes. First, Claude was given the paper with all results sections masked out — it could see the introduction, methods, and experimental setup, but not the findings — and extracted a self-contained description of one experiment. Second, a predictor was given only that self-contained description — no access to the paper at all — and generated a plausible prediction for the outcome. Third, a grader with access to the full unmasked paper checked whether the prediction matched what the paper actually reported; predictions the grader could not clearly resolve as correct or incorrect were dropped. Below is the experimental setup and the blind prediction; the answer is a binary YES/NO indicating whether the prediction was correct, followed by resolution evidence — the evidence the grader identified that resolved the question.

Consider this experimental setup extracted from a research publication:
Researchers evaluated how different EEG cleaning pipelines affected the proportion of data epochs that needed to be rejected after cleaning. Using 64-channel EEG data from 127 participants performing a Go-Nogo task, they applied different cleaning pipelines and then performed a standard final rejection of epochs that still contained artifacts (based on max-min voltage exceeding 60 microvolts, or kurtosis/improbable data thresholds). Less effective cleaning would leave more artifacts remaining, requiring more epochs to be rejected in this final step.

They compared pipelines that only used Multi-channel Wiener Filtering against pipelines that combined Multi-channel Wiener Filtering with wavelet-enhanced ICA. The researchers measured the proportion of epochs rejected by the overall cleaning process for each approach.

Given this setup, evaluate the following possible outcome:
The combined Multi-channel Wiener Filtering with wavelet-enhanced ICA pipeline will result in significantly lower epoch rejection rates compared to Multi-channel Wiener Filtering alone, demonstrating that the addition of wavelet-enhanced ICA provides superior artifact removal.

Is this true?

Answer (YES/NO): YES